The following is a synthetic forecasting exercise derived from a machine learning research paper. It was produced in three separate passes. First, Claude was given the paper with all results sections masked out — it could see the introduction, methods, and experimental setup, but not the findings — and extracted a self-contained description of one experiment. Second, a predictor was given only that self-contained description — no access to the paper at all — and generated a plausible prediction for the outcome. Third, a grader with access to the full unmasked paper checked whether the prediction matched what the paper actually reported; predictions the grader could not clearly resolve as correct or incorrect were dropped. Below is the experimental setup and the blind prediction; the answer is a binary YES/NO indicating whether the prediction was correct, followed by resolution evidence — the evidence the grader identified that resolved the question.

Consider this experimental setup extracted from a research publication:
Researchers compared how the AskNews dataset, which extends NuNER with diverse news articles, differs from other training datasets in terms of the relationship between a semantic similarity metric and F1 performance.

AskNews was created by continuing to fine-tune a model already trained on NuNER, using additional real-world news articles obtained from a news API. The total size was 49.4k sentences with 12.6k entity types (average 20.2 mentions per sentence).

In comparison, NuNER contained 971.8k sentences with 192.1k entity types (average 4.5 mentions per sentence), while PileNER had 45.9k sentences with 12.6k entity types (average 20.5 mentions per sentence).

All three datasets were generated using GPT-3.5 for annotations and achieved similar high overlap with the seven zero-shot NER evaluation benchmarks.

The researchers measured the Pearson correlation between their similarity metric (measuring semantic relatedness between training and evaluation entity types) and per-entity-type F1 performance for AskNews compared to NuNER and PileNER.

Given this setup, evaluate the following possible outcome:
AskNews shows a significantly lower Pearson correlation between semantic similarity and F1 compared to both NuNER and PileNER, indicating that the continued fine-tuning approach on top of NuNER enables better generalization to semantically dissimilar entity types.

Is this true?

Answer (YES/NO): NO